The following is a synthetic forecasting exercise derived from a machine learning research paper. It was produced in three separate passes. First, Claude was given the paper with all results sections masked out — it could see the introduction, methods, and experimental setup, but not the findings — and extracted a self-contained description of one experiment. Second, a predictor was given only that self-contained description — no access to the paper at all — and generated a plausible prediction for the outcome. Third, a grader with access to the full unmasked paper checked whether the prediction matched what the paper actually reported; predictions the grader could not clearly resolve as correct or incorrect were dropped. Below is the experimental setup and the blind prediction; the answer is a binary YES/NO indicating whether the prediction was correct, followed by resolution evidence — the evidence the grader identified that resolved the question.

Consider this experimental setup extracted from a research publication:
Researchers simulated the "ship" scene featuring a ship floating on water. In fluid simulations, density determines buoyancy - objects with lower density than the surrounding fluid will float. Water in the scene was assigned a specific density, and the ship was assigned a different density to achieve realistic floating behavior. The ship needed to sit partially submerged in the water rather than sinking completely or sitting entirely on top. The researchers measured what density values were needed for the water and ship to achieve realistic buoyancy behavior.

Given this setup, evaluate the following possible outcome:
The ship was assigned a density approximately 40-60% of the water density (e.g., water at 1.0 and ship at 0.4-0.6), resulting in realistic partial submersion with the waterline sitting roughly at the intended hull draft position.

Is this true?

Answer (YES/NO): NO